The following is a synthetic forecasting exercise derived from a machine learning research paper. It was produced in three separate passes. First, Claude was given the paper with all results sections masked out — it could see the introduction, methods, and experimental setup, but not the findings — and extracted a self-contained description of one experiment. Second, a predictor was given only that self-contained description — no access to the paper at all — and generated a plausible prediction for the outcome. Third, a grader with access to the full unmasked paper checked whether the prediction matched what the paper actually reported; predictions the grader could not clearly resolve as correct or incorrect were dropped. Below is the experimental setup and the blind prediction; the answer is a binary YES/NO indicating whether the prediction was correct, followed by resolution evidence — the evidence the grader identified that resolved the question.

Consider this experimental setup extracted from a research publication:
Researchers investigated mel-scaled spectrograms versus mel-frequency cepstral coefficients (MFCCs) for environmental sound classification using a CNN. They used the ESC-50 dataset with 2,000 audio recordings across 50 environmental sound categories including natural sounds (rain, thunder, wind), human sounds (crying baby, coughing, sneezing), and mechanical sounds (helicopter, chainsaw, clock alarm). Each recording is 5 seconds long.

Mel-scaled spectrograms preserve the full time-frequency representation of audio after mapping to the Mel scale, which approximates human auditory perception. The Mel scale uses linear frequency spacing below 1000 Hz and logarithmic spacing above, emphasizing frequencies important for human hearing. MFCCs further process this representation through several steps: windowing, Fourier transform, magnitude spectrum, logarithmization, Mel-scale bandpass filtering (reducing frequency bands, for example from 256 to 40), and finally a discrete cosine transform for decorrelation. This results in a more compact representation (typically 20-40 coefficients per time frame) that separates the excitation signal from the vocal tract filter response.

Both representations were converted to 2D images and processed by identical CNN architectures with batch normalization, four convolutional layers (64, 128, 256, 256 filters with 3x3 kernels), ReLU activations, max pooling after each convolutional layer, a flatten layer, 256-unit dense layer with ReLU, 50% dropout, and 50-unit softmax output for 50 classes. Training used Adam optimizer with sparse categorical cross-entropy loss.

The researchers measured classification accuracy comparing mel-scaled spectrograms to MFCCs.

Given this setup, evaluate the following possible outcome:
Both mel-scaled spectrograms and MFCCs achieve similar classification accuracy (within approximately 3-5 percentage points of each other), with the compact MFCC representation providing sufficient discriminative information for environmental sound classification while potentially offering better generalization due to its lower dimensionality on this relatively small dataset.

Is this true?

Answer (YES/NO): YES